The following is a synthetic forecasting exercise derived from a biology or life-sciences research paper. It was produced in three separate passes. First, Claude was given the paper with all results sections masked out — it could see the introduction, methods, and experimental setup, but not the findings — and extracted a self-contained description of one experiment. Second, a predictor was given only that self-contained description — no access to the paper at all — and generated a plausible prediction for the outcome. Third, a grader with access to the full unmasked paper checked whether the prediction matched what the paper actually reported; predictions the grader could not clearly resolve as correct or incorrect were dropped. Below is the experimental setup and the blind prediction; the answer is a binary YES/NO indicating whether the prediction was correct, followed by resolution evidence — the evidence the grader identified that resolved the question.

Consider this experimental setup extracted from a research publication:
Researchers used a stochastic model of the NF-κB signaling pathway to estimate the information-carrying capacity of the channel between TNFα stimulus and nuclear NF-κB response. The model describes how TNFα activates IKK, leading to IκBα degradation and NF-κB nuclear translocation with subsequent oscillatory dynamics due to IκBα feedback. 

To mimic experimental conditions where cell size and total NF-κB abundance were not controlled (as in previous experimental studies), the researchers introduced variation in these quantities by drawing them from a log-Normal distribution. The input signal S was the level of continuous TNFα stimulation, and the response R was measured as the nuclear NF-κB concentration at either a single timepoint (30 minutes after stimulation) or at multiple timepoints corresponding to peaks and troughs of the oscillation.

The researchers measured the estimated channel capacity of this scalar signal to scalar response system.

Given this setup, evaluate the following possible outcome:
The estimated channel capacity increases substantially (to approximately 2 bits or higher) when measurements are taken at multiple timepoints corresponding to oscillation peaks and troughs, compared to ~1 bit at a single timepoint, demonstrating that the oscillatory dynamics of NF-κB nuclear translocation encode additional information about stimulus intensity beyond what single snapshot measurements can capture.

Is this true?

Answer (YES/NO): NO